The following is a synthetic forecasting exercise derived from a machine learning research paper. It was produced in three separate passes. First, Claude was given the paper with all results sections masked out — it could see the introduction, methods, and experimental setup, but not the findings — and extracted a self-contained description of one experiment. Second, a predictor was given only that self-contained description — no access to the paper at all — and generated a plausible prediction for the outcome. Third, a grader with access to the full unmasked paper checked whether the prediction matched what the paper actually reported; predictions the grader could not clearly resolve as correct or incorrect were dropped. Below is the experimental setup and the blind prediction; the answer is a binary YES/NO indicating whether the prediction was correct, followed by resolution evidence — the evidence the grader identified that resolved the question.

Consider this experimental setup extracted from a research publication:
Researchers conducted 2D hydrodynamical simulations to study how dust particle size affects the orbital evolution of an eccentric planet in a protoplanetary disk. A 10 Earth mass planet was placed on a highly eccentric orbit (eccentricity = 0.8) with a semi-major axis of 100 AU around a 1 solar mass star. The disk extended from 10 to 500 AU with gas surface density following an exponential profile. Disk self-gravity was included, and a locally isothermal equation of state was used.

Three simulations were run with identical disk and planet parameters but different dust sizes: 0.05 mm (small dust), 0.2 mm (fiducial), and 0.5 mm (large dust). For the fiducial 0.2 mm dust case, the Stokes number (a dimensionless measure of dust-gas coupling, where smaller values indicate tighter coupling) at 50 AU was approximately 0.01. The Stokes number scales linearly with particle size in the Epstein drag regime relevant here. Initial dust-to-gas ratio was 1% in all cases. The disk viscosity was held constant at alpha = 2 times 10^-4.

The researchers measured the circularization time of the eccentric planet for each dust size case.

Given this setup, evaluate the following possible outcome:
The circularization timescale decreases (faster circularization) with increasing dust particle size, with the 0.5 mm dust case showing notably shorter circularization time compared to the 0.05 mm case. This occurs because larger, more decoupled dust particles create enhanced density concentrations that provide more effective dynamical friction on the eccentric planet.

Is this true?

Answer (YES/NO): NO